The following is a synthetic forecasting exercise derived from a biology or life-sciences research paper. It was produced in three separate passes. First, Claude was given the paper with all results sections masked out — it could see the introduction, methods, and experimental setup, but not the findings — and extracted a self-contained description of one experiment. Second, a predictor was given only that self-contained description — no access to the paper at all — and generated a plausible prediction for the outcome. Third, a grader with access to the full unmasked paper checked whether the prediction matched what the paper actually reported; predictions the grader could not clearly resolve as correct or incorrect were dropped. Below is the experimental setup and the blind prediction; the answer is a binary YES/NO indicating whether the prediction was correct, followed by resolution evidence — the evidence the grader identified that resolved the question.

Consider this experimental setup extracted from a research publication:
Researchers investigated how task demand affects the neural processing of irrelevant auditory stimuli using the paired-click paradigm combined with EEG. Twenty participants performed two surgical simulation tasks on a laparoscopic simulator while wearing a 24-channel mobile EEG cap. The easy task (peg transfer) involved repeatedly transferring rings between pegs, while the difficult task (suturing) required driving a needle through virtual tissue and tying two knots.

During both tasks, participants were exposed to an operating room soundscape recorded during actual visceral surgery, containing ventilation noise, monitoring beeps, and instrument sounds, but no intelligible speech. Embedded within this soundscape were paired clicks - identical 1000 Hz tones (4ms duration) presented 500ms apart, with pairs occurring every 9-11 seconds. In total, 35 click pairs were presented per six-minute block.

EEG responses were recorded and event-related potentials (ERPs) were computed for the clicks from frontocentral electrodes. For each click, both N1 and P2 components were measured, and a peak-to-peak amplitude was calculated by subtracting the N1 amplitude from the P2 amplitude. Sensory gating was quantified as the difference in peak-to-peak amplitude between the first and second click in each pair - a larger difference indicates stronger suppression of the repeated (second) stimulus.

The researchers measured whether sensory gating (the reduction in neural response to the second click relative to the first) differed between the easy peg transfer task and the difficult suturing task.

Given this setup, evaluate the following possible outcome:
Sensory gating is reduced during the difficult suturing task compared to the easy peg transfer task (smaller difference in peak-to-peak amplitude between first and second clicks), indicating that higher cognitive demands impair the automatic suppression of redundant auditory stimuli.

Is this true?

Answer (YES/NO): NO